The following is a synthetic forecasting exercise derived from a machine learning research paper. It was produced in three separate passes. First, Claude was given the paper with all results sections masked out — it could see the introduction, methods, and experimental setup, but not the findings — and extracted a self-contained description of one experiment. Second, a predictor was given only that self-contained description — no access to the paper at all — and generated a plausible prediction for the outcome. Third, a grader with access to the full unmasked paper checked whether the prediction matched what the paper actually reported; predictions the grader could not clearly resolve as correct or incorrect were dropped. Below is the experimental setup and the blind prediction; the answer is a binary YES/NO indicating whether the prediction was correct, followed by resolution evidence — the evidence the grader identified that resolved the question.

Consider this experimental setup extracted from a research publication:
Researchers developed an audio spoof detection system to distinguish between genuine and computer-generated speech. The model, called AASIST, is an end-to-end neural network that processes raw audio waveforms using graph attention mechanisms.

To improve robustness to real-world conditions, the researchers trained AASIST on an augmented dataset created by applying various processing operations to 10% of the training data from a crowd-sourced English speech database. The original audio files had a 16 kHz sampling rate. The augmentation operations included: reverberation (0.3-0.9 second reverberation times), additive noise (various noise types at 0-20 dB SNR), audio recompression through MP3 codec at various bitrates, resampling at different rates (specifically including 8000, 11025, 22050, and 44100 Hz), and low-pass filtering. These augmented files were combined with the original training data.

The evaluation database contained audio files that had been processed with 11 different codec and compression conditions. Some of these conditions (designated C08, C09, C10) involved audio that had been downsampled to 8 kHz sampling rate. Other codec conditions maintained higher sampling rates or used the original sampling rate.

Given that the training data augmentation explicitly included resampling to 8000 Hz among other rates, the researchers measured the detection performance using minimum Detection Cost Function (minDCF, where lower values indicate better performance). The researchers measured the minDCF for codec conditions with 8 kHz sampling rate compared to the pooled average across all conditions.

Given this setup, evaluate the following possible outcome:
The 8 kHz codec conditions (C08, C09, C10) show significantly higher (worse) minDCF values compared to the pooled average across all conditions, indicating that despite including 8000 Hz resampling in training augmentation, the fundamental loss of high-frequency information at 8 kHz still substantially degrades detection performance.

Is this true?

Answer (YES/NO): YES